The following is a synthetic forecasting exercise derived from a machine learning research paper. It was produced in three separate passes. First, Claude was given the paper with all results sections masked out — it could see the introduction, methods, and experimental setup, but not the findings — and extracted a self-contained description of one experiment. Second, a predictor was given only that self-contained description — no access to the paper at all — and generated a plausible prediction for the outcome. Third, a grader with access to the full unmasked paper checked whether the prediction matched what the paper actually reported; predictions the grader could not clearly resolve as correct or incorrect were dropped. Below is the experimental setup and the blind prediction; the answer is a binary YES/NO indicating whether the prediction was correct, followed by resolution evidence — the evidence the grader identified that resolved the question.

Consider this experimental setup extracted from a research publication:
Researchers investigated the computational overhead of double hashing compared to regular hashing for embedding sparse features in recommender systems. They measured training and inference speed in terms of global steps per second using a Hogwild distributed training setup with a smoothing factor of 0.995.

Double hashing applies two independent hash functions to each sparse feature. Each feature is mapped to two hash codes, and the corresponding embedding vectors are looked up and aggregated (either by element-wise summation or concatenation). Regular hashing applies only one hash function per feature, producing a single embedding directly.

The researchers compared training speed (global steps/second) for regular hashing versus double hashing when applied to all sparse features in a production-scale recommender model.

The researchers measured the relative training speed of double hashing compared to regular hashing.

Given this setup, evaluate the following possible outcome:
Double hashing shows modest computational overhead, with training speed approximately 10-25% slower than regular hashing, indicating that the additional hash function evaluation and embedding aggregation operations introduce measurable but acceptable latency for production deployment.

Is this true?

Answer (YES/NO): YES